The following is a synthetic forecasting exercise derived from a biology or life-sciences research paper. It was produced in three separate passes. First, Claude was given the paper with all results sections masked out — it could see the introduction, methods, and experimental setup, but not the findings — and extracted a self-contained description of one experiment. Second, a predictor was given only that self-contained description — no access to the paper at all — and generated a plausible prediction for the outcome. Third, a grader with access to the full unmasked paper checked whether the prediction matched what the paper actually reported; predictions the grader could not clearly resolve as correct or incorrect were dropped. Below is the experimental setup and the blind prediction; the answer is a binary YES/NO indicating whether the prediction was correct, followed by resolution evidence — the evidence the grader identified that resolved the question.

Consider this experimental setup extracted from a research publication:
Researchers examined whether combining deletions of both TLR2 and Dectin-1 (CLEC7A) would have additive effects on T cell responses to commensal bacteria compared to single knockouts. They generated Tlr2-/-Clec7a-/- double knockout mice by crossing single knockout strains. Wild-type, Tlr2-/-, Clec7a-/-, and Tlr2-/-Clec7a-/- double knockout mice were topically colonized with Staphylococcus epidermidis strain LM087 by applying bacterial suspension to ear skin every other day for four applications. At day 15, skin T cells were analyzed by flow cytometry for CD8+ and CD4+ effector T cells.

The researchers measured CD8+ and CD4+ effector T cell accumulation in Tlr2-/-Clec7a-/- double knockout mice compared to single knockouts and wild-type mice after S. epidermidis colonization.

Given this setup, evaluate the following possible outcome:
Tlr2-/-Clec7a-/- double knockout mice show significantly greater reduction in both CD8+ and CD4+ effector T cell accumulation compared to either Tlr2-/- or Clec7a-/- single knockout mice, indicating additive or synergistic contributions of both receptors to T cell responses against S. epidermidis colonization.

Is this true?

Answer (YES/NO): NO